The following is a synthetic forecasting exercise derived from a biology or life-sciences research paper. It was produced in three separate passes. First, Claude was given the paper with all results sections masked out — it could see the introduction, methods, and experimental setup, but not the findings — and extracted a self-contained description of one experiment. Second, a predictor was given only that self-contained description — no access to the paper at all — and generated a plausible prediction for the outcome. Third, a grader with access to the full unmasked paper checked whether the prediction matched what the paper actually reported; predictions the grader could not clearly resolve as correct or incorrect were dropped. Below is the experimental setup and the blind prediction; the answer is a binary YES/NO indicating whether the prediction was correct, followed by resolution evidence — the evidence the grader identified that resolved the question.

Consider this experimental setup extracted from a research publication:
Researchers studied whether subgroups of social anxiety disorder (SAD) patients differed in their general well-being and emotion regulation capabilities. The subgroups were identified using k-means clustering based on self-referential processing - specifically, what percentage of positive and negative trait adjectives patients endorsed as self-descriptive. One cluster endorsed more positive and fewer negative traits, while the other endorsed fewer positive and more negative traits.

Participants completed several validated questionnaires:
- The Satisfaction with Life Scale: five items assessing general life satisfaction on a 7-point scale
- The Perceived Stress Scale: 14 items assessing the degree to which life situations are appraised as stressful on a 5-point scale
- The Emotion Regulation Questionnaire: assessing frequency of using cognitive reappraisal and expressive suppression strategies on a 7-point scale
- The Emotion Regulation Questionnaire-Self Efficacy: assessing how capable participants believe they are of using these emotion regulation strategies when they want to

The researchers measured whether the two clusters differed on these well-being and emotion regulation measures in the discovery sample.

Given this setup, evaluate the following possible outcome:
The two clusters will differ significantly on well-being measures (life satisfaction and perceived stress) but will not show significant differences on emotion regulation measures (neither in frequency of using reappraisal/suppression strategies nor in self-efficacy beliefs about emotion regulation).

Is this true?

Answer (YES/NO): NO